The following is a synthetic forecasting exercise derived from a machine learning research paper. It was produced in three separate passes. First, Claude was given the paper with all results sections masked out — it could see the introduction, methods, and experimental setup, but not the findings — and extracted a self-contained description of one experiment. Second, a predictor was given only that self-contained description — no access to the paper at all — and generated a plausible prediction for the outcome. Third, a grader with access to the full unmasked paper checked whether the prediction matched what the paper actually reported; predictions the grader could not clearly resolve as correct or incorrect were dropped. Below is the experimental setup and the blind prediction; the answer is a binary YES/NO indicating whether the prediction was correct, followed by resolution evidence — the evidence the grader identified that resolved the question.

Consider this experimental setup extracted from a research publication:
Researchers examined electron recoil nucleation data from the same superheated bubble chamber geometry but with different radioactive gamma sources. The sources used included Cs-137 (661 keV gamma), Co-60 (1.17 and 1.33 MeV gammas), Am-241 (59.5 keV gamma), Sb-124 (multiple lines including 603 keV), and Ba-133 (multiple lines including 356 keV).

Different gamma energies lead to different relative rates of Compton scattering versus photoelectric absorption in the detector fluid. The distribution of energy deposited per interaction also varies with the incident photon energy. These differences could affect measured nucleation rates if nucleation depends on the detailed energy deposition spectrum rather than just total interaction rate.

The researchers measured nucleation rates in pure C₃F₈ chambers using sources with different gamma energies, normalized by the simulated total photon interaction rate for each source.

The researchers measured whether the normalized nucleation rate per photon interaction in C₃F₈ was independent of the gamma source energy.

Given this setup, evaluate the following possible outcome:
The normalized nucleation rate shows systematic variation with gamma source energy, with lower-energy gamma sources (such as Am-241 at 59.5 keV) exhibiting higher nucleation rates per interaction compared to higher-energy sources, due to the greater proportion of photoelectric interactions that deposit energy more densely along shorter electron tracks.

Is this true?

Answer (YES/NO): NO